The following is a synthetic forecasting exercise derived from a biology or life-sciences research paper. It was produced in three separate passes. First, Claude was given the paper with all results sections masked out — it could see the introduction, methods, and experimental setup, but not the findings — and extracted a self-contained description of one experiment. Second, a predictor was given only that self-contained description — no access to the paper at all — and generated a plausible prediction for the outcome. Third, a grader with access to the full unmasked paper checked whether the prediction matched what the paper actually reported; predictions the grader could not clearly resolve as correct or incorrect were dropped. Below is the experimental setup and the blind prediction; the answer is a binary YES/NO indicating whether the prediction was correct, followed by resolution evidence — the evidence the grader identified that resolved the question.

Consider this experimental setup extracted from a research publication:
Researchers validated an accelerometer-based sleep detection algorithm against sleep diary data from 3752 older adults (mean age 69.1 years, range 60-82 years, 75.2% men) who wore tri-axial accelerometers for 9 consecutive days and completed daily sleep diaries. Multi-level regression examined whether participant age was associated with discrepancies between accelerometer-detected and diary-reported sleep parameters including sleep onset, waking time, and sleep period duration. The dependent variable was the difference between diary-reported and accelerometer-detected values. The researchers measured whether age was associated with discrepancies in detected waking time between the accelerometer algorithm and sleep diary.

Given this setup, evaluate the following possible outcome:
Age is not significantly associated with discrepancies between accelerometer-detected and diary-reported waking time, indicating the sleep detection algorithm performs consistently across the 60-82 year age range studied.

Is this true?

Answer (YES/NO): NO